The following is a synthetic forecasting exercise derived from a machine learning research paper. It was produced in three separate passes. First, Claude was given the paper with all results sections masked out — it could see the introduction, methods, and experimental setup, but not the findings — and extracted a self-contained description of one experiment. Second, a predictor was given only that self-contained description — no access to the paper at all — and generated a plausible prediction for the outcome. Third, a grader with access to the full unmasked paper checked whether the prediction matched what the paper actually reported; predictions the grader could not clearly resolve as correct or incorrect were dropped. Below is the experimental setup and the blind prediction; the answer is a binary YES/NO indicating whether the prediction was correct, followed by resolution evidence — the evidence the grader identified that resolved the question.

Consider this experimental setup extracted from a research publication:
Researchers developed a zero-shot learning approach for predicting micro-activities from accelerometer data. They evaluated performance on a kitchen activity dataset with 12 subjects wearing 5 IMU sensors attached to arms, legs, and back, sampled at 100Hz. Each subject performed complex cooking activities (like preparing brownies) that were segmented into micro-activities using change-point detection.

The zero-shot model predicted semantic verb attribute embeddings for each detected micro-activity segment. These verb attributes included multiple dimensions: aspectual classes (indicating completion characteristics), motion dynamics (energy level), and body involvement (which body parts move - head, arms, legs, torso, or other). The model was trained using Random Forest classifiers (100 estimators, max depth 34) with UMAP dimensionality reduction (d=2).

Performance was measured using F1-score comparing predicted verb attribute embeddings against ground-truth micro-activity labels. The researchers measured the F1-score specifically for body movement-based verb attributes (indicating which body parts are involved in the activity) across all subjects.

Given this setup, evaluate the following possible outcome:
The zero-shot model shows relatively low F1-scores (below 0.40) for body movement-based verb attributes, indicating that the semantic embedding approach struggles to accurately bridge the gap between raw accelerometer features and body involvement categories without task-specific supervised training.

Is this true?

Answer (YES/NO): NO